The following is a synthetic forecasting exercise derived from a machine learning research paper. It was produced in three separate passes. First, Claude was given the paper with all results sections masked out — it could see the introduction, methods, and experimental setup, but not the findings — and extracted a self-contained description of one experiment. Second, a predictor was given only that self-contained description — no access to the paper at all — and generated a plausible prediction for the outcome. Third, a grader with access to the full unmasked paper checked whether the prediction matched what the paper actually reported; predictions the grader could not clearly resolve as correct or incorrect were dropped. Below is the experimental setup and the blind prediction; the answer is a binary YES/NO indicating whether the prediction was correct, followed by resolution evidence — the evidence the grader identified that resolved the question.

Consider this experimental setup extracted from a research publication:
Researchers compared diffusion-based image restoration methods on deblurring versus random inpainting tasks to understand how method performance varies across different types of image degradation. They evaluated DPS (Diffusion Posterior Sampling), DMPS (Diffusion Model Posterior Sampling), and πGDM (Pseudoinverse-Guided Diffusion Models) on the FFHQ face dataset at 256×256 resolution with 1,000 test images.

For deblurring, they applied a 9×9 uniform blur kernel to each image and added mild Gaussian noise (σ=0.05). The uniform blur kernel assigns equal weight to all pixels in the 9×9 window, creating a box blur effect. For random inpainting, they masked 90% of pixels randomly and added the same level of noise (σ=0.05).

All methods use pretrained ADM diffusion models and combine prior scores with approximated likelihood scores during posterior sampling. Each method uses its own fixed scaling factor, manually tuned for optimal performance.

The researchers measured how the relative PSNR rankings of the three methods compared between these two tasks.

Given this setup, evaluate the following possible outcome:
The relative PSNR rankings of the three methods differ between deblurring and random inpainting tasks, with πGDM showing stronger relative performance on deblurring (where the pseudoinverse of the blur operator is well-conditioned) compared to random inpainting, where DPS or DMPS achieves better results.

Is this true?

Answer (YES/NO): NO